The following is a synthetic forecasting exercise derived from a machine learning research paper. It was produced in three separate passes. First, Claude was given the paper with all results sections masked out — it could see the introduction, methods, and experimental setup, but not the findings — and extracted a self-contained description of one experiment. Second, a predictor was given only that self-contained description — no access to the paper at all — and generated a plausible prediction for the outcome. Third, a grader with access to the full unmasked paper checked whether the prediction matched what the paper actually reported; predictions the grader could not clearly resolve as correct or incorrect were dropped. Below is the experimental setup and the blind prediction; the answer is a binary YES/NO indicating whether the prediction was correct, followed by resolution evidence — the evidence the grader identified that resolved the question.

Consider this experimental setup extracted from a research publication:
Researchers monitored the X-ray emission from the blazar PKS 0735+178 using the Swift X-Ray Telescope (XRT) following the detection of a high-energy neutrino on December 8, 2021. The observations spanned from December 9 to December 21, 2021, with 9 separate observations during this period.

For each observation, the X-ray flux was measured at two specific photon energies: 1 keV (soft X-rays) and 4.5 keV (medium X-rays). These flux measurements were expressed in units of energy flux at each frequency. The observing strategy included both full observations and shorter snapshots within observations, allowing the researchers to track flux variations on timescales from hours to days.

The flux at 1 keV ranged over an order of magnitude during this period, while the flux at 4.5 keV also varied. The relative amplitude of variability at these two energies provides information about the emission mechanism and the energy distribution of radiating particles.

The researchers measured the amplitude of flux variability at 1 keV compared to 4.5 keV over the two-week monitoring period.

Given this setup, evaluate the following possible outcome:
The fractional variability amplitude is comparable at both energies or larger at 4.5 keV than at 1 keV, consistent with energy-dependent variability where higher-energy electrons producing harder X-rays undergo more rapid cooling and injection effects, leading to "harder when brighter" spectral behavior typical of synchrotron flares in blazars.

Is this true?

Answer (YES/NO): NO